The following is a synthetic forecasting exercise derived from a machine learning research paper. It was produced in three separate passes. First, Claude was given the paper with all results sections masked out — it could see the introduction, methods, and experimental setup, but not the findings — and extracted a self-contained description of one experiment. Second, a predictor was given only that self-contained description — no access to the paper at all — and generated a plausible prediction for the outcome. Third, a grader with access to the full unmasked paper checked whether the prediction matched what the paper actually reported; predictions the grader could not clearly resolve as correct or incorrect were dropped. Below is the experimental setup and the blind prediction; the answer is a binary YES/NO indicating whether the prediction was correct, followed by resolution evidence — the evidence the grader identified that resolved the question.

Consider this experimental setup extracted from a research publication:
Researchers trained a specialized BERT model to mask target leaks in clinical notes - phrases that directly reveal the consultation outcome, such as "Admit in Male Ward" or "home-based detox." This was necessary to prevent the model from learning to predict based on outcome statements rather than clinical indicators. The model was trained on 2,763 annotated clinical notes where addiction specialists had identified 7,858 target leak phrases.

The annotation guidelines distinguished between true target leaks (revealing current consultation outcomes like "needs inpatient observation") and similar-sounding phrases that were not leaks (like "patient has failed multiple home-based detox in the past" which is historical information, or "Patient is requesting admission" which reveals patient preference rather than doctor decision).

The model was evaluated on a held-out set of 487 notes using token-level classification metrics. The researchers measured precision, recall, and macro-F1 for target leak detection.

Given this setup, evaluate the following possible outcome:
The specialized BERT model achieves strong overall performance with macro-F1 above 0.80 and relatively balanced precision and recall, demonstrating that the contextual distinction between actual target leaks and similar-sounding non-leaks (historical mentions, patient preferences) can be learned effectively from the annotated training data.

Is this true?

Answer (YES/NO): YES